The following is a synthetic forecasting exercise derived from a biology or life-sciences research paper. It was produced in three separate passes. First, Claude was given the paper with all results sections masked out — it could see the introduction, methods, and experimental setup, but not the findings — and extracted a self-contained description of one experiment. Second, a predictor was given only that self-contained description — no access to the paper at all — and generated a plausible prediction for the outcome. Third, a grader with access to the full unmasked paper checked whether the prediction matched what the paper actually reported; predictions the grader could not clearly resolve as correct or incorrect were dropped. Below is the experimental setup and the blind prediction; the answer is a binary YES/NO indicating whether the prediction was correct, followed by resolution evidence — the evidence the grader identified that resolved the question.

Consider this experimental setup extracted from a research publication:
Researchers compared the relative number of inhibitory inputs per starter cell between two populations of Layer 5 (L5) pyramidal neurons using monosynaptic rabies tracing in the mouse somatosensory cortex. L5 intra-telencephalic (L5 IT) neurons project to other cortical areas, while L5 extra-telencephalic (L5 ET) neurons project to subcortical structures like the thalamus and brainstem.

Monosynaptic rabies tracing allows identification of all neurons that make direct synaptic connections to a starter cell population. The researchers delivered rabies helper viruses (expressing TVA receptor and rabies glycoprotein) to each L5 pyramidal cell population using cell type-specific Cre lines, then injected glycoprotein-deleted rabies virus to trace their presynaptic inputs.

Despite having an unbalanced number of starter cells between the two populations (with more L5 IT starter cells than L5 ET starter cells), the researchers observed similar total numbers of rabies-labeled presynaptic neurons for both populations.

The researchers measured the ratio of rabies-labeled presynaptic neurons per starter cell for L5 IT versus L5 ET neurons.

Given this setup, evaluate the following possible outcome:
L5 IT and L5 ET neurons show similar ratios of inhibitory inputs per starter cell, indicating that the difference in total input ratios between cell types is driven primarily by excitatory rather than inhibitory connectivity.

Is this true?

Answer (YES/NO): NO